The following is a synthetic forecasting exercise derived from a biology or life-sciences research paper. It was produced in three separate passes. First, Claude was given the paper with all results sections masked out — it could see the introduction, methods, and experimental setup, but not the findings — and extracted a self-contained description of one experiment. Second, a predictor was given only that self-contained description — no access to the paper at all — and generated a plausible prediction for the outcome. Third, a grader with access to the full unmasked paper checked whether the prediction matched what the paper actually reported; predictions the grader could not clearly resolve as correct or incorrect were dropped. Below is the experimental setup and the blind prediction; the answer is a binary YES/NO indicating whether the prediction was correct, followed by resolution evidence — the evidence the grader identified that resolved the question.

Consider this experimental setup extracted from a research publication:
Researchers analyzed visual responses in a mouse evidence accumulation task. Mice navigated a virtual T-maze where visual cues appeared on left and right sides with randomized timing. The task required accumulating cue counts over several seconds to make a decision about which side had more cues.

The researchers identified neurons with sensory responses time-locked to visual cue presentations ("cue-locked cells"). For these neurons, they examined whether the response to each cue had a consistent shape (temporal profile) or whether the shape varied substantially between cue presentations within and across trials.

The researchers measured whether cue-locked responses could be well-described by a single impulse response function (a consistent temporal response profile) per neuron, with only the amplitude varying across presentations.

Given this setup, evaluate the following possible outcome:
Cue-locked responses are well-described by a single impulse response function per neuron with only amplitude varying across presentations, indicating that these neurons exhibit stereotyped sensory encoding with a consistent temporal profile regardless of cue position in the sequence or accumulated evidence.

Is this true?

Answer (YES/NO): YES